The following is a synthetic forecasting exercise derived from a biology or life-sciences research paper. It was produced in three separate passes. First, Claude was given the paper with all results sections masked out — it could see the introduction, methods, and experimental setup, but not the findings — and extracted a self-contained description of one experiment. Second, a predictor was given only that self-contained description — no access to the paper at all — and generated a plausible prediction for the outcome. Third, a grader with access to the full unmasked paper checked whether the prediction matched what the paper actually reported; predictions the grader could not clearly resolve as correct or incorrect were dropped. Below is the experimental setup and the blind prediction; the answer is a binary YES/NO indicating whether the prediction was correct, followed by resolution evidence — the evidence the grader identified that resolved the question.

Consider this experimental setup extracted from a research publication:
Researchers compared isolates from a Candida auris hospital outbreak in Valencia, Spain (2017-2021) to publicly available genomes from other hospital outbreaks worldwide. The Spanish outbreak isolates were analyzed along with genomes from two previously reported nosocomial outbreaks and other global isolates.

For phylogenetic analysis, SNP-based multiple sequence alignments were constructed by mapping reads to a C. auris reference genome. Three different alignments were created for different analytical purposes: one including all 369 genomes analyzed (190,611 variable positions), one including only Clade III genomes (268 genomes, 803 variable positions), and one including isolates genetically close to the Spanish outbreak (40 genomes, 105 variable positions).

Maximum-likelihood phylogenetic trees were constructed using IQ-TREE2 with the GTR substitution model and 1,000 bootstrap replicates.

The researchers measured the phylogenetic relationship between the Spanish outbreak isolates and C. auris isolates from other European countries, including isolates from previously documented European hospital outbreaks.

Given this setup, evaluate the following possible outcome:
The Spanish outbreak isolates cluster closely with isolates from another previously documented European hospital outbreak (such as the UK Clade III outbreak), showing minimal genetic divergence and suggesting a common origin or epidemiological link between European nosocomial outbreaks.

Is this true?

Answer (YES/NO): NO